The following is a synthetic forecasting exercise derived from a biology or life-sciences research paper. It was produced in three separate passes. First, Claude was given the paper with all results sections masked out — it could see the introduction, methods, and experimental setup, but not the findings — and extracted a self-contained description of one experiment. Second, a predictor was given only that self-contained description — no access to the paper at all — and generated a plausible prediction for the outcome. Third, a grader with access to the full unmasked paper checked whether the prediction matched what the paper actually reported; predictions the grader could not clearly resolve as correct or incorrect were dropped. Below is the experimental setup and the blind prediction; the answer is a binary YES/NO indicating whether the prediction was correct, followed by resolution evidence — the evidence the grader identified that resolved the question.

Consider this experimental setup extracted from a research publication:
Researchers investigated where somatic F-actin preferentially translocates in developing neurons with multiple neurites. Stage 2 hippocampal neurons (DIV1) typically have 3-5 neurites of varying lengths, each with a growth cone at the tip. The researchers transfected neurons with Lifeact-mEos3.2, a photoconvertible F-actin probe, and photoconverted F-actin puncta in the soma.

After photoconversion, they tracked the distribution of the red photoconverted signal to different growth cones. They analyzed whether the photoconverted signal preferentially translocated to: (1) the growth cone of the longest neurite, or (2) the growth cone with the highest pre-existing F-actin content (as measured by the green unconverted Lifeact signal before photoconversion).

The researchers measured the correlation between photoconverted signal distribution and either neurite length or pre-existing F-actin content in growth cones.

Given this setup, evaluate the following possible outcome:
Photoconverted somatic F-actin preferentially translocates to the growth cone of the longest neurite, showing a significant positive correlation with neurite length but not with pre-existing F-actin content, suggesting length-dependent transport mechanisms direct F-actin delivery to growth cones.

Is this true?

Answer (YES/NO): NO